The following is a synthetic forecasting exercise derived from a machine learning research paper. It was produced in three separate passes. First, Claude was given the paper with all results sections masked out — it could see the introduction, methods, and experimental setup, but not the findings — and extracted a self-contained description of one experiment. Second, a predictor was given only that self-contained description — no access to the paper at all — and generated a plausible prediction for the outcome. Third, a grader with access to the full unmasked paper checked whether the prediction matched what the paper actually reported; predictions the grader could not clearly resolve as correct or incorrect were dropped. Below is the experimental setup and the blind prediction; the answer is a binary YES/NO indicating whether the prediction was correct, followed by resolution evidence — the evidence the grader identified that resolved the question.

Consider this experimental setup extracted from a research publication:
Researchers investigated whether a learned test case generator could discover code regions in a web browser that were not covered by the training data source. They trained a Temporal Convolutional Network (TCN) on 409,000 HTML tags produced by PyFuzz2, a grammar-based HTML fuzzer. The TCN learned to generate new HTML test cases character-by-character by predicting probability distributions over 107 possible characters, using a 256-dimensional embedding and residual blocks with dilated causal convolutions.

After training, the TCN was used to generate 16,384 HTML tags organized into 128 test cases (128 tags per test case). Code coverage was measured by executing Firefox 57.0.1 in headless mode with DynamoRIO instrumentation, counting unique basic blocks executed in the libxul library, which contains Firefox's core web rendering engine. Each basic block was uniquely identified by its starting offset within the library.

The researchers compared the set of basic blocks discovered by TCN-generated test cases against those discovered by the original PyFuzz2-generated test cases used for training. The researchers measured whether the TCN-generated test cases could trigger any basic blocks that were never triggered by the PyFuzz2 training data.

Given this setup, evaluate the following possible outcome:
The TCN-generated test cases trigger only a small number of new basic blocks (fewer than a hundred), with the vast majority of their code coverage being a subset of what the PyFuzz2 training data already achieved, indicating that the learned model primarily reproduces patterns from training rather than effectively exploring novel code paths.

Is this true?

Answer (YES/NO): NO